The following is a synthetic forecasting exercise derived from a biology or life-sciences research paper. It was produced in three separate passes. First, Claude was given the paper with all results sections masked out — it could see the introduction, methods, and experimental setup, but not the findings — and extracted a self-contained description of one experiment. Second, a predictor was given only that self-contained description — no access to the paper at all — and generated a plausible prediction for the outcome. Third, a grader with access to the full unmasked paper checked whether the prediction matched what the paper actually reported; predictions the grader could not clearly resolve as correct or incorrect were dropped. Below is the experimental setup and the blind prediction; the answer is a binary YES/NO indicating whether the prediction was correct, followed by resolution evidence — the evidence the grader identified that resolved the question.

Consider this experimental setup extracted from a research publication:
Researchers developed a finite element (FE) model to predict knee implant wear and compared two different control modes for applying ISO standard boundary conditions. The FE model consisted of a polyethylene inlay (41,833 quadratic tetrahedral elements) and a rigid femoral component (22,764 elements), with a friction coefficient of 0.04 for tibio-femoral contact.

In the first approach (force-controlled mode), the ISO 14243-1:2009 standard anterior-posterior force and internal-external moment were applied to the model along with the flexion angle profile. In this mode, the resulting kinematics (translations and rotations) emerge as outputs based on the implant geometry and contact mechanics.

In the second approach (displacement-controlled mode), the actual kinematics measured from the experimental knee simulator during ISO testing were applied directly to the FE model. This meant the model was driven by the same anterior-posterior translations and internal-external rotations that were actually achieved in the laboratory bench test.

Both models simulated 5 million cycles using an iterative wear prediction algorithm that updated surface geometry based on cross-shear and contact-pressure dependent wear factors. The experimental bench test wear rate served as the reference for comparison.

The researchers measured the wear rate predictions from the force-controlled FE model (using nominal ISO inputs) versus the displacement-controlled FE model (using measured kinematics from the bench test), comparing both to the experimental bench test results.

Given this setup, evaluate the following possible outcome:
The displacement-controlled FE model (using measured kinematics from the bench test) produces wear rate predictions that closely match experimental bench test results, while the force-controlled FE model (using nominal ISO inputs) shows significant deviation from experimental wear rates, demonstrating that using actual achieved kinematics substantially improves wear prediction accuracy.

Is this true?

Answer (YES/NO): YES